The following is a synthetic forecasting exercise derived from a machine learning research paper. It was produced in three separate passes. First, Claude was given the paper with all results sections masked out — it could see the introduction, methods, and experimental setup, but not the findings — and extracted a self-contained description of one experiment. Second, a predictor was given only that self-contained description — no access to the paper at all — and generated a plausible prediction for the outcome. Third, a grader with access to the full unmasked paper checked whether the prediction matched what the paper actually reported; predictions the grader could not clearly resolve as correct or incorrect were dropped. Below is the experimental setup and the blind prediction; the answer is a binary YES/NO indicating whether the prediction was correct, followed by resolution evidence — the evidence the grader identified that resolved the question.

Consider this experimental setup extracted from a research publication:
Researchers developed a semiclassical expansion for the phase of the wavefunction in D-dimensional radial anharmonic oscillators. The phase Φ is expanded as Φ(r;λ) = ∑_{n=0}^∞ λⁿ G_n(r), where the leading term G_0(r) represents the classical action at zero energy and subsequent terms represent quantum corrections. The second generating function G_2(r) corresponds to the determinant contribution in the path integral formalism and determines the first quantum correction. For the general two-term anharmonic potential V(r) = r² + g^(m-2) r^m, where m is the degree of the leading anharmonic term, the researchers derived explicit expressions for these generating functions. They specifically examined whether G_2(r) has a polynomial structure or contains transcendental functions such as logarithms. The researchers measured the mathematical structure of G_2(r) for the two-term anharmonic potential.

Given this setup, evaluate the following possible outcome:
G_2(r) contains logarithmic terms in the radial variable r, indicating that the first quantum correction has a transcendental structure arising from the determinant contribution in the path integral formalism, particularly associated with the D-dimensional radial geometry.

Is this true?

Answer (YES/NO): YES